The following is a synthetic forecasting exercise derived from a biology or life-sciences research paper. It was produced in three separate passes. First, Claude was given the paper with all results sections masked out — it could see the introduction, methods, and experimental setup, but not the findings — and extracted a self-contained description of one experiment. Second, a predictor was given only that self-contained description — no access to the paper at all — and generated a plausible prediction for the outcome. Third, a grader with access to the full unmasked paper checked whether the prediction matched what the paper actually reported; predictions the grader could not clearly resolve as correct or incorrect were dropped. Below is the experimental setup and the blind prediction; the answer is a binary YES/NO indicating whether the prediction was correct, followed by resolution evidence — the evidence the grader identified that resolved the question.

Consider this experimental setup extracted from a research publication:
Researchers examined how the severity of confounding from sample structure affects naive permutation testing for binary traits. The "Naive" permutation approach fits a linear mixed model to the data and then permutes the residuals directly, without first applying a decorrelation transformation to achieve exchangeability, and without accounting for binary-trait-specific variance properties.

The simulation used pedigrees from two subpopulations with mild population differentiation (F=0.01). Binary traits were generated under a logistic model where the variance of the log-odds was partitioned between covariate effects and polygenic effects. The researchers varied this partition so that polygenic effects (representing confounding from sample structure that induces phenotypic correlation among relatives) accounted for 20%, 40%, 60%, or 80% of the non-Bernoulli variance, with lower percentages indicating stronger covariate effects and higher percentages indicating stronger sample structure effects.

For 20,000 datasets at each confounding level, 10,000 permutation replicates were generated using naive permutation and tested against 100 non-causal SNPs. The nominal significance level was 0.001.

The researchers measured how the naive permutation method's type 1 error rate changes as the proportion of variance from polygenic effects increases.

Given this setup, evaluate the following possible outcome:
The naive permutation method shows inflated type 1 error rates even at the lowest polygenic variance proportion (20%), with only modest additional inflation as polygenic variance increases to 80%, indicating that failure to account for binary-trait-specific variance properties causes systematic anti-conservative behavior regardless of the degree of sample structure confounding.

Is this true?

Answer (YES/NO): NO